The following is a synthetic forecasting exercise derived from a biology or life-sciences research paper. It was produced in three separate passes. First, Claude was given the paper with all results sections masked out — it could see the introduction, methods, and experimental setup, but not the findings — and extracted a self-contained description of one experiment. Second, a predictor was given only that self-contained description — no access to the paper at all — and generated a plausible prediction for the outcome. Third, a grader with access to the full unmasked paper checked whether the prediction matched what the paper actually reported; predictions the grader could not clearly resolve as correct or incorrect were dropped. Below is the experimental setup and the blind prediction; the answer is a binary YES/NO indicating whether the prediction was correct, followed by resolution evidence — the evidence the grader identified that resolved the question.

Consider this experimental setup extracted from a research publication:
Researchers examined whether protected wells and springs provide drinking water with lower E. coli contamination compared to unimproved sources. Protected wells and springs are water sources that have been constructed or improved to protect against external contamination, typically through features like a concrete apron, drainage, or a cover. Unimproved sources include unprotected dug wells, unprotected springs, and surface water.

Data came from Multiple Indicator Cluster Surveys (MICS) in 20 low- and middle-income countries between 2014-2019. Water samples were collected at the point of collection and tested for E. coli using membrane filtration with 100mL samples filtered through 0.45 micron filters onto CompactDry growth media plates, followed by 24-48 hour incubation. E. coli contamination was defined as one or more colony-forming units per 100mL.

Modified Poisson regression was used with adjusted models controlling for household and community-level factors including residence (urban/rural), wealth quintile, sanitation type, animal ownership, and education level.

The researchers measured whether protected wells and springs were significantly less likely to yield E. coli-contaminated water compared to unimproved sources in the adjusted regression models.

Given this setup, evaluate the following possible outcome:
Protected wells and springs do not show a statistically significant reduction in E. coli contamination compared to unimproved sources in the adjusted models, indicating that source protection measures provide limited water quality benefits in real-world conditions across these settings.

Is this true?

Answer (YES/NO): YES